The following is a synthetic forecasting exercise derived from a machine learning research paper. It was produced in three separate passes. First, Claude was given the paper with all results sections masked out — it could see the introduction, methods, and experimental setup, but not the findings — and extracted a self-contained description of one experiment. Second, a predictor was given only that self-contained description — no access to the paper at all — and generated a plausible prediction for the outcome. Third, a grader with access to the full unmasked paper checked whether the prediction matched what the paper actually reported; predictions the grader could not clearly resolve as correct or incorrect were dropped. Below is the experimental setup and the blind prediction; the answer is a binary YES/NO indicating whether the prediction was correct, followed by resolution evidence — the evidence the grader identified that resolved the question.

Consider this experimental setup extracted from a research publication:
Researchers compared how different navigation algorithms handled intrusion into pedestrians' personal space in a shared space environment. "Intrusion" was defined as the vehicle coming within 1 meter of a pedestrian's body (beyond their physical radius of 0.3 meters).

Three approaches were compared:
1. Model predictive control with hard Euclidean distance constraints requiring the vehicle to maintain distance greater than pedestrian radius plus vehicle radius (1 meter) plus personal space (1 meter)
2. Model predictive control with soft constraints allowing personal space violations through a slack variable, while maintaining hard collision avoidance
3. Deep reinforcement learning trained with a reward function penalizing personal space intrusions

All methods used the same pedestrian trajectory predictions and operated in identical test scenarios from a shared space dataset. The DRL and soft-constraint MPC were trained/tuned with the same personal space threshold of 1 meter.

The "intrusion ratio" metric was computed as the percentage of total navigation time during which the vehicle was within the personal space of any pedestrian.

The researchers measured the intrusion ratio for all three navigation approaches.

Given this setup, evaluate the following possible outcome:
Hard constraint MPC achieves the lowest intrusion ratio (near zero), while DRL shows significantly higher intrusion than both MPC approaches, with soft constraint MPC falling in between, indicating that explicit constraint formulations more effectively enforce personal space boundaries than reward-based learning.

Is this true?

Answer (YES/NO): NO